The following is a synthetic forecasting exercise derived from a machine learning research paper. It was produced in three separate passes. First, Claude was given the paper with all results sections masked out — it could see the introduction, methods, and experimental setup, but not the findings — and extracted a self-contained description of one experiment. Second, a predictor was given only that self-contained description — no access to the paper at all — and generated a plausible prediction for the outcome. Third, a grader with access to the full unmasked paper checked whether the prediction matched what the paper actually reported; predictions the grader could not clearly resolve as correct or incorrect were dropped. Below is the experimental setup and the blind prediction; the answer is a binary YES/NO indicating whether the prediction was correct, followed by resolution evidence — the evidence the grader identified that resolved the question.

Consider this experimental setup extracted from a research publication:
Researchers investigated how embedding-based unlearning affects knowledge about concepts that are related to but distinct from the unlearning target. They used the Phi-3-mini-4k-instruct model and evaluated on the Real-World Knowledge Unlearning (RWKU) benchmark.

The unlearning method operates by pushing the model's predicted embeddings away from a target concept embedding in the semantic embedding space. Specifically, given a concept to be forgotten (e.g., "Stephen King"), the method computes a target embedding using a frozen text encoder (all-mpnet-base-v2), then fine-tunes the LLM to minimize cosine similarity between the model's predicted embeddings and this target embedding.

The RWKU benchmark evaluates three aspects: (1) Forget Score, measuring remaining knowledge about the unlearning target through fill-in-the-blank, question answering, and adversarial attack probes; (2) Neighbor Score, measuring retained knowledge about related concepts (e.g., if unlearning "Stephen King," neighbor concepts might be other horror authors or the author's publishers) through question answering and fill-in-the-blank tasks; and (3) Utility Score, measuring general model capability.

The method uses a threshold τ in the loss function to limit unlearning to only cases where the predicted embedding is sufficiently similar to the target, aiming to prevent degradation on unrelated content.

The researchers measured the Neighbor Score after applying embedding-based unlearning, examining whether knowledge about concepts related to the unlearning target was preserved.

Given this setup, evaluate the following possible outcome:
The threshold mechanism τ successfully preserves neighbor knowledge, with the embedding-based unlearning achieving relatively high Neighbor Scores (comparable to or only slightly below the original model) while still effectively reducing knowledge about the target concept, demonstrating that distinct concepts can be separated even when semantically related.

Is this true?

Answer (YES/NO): NO